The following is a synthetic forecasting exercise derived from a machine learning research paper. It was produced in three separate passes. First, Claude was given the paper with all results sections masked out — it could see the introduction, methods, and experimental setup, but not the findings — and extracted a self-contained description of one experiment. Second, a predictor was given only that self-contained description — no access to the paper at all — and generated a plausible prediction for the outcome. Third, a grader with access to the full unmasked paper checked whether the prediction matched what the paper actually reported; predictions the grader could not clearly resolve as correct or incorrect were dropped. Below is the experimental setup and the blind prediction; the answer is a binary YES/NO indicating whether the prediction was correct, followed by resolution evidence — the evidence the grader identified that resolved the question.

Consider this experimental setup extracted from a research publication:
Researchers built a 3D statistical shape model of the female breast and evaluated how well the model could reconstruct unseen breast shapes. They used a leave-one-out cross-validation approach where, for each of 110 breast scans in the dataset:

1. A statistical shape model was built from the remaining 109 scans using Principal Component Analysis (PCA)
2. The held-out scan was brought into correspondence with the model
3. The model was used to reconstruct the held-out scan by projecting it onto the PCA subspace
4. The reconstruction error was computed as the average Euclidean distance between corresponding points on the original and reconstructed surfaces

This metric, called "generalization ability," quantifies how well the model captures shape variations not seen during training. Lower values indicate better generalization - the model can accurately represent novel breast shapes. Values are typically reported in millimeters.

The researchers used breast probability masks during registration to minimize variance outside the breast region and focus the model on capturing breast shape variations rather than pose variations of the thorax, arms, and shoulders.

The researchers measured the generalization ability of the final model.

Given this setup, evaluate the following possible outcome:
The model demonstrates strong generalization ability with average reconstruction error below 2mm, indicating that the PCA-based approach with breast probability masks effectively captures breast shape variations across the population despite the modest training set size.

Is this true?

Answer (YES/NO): YES